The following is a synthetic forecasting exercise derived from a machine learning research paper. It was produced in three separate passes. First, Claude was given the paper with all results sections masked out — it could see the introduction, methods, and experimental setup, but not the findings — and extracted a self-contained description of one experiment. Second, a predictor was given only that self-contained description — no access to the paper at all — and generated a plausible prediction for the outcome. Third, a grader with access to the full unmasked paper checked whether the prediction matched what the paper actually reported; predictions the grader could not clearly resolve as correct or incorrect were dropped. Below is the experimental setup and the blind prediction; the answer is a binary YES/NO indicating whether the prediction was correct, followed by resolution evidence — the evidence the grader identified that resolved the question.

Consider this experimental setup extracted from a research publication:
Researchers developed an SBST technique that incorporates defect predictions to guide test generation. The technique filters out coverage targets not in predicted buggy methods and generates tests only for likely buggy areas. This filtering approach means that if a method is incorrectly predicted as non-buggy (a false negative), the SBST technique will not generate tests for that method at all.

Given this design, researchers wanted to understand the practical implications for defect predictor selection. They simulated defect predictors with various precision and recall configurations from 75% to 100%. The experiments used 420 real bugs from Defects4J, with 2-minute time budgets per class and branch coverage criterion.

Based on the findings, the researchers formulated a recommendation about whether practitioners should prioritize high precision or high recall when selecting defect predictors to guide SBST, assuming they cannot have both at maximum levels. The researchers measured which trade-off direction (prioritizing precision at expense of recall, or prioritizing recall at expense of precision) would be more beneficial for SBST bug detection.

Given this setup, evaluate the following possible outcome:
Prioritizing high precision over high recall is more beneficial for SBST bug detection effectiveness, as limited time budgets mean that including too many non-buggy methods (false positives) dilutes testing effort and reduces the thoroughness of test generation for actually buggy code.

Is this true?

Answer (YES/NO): NO